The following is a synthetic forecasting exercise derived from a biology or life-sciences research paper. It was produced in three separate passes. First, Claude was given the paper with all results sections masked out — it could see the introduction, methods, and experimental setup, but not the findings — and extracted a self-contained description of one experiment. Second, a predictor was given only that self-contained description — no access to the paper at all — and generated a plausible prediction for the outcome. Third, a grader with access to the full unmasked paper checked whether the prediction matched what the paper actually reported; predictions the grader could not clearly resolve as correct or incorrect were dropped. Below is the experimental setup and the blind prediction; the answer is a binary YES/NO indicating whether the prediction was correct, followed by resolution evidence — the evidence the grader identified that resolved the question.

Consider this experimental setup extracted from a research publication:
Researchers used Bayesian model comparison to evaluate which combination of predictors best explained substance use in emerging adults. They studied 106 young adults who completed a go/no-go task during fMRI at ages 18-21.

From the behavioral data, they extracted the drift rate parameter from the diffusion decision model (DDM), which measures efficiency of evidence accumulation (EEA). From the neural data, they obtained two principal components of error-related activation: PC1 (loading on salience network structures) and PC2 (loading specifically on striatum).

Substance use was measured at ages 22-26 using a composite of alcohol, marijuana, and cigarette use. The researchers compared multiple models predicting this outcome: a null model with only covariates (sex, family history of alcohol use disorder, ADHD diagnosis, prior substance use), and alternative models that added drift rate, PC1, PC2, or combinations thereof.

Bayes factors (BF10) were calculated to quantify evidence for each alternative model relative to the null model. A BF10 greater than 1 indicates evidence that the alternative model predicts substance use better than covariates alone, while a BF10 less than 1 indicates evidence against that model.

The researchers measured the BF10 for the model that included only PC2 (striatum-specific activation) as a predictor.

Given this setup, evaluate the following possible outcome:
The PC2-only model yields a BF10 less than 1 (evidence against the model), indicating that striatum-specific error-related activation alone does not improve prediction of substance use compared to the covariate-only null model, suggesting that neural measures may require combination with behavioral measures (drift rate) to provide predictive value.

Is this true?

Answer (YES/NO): YES